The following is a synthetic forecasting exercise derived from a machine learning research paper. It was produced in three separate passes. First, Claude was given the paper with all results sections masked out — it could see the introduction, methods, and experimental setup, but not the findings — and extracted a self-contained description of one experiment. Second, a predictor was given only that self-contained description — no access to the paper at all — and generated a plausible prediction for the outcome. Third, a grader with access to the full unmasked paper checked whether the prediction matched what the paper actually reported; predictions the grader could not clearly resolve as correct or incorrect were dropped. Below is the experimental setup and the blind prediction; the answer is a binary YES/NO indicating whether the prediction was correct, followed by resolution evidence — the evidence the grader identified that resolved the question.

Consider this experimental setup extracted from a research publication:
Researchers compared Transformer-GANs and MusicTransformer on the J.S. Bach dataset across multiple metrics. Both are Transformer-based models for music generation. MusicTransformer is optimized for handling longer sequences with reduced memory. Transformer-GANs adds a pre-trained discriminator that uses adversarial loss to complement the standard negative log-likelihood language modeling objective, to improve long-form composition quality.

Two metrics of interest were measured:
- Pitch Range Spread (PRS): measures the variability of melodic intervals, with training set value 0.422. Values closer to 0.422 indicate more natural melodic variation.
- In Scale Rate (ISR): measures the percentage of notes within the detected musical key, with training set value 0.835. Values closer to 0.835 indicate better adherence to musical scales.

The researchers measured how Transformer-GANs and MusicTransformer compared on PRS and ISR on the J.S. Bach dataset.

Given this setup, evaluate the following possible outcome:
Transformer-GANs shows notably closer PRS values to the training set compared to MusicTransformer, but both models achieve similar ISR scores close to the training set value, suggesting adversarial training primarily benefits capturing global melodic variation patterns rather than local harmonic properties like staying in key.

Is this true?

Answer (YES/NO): YES